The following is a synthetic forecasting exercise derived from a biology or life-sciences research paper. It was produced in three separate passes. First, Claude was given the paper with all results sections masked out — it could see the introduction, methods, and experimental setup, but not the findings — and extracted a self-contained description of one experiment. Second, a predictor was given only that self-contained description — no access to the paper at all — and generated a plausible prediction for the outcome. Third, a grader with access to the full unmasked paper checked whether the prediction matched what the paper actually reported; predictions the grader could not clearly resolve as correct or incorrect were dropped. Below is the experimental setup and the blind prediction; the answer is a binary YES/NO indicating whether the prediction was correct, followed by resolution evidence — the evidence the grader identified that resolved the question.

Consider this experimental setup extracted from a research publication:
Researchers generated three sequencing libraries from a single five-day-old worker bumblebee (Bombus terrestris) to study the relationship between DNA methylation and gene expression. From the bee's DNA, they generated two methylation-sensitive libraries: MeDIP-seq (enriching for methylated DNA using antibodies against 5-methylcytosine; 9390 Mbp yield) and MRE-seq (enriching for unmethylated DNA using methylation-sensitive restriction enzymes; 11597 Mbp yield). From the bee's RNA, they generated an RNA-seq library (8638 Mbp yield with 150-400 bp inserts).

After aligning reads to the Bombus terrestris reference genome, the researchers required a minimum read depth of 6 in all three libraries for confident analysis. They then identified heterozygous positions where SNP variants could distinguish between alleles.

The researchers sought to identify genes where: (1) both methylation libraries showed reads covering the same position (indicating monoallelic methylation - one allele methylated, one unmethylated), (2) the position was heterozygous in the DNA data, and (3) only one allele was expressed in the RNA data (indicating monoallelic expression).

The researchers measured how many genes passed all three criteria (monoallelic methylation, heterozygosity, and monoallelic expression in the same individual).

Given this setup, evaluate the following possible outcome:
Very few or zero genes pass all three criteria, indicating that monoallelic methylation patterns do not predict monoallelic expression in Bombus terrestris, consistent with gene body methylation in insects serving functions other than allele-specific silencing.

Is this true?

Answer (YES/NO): NO